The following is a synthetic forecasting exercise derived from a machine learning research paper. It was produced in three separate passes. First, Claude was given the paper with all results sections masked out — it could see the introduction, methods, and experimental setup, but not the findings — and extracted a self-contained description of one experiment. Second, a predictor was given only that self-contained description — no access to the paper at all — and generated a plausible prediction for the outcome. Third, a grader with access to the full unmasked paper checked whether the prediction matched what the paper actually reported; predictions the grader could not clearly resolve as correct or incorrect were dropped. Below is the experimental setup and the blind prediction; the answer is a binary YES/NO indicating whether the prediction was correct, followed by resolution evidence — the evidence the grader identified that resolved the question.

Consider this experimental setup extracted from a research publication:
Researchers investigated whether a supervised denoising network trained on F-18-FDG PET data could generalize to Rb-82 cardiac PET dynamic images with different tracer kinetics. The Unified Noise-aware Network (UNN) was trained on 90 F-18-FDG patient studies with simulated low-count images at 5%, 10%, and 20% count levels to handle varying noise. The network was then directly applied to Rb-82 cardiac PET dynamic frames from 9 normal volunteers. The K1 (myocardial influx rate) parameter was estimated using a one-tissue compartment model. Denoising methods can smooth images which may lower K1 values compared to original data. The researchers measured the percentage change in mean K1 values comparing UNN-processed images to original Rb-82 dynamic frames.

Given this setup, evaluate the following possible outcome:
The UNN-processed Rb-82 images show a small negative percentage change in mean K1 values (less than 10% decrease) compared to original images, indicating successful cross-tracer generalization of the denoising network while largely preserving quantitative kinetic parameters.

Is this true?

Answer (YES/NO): NO